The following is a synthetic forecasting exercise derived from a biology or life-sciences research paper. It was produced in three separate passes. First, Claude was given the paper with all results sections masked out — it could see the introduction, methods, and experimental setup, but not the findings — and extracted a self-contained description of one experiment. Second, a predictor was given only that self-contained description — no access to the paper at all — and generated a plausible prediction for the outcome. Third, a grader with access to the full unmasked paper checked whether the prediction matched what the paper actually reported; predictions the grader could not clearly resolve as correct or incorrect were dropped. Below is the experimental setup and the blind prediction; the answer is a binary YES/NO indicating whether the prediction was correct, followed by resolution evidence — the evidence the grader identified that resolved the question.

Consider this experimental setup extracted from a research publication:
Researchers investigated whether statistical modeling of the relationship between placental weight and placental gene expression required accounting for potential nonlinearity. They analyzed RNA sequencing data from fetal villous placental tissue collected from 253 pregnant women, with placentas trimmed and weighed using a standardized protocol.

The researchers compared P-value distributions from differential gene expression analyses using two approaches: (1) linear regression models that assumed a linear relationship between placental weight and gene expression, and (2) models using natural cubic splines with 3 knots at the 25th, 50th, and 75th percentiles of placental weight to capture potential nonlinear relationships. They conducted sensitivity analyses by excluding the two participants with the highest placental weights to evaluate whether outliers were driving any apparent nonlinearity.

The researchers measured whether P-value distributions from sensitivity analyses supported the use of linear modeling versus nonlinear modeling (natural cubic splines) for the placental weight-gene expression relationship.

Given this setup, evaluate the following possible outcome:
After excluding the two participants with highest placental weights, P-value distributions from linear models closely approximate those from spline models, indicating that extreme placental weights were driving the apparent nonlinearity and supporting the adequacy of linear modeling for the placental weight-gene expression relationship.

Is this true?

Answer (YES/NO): NO